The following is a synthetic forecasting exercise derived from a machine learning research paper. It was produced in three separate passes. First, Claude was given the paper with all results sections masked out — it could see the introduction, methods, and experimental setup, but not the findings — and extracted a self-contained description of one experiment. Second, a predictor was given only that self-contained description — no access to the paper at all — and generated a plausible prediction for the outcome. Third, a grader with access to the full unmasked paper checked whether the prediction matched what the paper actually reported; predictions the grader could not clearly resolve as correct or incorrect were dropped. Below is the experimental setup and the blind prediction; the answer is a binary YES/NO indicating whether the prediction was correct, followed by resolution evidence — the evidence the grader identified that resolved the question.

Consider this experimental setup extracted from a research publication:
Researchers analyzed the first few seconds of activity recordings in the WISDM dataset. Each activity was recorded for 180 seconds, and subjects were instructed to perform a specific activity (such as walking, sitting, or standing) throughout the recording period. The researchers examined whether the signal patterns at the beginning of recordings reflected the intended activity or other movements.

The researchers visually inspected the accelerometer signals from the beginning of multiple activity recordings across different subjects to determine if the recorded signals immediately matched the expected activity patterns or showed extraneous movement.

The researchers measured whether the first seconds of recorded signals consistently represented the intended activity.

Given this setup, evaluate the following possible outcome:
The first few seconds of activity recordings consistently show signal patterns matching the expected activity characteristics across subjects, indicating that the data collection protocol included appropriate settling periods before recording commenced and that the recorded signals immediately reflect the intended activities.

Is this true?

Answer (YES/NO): NO